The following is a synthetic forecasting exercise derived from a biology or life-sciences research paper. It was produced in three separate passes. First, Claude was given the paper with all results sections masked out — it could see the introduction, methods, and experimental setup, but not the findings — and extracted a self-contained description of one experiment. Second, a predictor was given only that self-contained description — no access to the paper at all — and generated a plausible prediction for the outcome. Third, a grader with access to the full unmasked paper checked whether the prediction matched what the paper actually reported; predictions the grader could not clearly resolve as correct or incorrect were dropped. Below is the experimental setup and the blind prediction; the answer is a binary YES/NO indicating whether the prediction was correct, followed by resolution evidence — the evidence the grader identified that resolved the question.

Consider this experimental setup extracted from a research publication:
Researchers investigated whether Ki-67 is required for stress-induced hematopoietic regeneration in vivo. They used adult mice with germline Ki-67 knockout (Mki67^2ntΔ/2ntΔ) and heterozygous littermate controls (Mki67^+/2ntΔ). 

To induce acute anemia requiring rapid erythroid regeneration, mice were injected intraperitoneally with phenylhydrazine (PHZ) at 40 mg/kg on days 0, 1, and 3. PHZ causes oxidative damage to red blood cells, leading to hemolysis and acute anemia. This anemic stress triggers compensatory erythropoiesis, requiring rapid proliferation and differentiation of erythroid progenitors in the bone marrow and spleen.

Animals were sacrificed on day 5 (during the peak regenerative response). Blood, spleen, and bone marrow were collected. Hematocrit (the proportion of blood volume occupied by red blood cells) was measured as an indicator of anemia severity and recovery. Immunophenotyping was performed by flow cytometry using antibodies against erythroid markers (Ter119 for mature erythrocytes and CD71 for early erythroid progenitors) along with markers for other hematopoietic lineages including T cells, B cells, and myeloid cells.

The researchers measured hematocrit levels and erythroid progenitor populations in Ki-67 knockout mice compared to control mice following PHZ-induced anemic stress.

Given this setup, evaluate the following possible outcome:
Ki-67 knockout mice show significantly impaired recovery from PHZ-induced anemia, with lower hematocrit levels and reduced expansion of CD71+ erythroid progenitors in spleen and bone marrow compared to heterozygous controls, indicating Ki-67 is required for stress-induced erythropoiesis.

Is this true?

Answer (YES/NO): NO